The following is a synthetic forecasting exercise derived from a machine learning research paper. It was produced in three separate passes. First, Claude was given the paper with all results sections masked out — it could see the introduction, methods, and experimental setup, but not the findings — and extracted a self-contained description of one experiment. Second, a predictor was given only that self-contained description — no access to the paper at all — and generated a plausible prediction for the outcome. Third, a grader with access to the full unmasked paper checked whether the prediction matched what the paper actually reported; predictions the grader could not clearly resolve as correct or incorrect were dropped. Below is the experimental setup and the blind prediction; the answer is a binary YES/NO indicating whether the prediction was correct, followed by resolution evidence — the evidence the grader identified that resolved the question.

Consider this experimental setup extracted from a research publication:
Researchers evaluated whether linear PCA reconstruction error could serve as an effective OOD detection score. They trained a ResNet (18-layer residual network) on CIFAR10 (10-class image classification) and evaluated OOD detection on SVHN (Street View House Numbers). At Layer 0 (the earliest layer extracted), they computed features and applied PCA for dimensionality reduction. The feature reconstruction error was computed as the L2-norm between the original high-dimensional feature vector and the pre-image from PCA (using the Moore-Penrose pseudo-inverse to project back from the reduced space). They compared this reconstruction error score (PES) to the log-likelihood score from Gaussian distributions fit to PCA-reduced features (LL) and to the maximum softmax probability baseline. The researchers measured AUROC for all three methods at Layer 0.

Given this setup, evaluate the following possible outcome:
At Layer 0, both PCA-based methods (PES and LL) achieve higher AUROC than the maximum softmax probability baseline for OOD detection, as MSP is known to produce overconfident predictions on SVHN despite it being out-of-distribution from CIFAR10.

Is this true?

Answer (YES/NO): YES